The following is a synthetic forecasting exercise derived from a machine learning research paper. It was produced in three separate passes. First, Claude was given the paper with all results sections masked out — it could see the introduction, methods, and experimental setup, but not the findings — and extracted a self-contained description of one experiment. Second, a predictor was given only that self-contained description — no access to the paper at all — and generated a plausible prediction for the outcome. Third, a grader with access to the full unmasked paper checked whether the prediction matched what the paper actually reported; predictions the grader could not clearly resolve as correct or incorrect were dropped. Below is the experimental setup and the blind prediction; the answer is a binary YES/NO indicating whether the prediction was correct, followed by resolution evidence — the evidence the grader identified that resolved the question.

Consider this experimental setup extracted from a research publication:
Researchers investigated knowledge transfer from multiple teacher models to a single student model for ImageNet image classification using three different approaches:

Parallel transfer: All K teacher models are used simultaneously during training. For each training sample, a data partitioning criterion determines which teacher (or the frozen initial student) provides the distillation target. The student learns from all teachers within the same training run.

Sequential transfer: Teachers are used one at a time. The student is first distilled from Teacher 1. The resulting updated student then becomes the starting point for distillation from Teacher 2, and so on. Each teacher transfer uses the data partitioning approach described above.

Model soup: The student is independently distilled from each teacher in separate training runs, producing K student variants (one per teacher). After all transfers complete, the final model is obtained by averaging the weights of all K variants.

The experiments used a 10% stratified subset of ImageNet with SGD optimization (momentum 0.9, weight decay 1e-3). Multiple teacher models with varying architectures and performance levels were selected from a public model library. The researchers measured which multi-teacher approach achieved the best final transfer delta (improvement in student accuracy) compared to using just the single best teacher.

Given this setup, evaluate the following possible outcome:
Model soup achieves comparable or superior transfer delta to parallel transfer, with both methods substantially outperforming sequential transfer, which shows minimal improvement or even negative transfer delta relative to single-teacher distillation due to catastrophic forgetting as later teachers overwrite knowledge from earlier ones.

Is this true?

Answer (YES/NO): NO